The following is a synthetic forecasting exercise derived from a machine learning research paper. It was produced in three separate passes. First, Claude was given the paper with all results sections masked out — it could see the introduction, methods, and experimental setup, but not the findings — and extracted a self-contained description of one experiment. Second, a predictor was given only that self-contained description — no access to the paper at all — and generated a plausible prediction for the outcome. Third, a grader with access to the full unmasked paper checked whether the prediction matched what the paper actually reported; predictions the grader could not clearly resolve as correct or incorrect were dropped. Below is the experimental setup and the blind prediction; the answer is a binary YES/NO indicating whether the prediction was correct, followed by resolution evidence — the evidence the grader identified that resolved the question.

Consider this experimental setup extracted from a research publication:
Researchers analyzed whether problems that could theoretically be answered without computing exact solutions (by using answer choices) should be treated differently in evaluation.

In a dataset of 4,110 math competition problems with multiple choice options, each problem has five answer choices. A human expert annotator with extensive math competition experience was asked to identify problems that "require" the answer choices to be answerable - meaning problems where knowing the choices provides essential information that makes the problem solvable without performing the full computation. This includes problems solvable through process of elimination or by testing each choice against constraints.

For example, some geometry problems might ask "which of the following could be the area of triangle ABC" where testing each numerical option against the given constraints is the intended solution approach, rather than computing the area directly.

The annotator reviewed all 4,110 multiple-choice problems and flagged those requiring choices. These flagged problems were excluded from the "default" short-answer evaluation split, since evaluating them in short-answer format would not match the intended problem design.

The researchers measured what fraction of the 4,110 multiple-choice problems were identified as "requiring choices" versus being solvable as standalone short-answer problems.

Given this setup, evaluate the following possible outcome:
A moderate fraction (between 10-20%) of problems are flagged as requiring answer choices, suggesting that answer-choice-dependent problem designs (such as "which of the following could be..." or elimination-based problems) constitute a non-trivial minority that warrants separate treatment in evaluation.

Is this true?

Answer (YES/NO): NO